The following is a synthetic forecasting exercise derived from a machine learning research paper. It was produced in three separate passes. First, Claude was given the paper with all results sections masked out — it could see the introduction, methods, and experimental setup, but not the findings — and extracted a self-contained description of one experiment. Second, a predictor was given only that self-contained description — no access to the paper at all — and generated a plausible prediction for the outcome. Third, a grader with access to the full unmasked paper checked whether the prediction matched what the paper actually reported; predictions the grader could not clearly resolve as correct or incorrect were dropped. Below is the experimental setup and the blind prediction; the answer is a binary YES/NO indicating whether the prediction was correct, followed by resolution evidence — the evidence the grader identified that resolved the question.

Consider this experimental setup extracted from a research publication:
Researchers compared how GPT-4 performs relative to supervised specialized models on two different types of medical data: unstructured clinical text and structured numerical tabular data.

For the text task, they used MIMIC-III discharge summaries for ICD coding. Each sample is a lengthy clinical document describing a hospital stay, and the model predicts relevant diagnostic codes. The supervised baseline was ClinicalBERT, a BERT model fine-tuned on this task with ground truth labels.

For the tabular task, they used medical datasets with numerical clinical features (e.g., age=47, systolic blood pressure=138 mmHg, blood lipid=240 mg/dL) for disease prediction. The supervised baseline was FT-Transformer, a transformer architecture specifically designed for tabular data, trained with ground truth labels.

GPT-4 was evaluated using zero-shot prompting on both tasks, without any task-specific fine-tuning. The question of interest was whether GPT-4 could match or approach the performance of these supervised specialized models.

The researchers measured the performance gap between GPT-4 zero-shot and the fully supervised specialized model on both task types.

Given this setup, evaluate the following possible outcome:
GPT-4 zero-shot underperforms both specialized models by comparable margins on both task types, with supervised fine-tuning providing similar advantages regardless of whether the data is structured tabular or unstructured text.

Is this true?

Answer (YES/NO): NO